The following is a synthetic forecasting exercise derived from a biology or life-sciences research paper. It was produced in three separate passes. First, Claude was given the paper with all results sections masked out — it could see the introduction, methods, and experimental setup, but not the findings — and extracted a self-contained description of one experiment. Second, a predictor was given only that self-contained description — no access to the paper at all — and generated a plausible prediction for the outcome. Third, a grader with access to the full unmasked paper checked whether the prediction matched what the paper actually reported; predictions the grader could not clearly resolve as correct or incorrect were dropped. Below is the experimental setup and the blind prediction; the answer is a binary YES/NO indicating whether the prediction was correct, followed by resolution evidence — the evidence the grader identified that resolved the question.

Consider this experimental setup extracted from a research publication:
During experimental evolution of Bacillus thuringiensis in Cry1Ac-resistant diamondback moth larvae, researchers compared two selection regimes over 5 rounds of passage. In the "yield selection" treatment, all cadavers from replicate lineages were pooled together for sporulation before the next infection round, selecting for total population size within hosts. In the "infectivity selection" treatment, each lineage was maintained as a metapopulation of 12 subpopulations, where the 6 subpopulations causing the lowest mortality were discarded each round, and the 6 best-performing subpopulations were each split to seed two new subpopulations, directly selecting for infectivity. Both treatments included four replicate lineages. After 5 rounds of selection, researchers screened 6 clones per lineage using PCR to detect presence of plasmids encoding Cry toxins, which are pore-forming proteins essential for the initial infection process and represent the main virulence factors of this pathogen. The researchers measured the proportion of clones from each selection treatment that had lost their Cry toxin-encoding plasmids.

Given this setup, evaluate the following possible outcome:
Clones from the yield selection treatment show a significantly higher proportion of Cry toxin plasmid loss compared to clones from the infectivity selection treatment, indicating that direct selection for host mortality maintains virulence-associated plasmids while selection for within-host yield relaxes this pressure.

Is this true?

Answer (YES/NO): YES